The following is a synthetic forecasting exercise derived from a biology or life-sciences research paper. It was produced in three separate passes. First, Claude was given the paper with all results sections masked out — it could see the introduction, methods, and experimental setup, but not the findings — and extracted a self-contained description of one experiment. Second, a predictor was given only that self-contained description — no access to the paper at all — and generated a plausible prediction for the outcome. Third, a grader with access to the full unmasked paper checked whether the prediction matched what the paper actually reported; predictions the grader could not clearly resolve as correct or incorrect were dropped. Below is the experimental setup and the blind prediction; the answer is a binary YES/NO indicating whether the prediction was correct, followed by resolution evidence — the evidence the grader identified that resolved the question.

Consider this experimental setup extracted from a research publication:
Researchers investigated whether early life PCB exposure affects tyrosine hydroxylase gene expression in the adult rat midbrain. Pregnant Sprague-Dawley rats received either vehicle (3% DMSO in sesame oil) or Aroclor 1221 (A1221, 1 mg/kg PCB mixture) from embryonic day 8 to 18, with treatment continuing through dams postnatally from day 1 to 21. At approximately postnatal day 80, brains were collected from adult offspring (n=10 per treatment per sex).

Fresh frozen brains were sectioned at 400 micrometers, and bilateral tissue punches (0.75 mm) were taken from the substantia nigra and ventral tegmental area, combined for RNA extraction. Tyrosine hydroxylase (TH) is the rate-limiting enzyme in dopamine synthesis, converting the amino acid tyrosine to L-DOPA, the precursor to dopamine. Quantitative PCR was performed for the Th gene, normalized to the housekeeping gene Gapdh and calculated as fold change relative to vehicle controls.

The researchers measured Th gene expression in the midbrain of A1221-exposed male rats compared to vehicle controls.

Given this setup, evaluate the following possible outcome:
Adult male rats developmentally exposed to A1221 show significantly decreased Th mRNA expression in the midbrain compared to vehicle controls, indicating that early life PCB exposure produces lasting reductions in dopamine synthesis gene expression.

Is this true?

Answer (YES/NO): NO